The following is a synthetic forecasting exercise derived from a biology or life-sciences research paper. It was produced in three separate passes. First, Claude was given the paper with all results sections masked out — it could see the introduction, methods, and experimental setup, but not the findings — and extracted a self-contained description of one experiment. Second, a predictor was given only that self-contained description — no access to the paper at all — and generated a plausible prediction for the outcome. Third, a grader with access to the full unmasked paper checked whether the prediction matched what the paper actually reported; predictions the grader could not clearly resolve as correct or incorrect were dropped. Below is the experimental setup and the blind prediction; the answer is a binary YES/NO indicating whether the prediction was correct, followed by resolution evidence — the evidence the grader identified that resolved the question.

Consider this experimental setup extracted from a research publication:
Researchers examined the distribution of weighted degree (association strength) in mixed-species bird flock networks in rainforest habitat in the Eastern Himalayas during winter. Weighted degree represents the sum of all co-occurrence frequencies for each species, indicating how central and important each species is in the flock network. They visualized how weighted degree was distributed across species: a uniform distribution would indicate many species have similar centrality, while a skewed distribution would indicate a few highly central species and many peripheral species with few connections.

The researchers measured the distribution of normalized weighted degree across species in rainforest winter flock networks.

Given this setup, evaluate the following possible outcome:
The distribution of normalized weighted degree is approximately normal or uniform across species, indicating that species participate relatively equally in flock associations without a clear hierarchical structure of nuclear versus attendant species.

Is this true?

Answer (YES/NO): NO